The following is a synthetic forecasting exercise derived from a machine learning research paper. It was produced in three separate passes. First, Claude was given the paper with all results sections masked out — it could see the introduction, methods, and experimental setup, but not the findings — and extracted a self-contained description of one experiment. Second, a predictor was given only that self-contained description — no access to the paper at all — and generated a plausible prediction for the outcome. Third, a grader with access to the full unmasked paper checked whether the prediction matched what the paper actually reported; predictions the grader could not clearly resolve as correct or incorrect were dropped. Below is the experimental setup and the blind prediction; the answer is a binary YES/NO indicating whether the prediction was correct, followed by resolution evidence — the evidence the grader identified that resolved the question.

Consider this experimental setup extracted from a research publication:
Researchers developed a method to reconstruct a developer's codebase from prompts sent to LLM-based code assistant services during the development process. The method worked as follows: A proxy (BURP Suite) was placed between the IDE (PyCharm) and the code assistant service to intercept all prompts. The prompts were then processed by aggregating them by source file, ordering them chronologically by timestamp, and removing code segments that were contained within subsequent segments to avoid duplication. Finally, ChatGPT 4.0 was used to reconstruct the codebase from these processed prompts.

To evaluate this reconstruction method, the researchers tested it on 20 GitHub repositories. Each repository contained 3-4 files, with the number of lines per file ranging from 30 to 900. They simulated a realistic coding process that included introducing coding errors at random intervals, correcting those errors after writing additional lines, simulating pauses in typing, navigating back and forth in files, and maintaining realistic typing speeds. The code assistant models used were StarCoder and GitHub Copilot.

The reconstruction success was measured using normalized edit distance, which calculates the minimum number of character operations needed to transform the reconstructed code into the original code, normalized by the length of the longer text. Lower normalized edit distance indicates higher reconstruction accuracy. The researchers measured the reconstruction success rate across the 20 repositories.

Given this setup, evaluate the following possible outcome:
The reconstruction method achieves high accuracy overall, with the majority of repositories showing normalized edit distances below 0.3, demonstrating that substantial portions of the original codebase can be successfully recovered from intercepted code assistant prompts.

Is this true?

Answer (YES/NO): YES